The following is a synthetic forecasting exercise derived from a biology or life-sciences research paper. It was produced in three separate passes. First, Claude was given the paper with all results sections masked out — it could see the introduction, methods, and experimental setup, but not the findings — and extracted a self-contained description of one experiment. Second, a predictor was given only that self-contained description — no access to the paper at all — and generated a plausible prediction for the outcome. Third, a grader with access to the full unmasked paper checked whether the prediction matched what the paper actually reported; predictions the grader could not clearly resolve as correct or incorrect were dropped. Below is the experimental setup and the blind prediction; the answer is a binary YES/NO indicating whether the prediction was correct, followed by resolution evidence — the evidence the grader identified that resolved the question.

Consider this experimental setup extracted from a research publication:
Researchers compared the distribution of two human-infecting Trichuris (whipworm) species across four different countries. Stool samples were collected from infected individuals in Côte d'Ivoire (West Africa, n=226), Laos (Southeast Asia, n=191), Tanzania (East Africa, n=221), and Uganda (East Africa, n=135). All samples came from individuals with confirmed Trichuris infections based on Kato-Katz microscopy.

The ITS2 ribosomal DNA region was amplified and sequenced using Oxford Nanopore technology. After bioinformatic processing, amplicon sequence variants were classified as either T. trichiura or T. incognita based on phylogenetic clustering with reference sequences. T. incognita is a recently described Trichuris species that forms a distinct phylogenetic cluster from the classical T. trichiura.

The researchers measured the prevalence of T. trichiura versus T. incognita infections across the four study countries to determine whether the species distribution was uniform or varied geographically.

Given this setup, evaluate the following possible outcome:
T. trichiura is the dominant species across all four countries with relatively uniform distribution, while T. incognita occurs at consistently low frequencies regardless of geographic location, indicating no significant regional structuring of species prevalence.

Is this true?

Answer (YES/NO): NO